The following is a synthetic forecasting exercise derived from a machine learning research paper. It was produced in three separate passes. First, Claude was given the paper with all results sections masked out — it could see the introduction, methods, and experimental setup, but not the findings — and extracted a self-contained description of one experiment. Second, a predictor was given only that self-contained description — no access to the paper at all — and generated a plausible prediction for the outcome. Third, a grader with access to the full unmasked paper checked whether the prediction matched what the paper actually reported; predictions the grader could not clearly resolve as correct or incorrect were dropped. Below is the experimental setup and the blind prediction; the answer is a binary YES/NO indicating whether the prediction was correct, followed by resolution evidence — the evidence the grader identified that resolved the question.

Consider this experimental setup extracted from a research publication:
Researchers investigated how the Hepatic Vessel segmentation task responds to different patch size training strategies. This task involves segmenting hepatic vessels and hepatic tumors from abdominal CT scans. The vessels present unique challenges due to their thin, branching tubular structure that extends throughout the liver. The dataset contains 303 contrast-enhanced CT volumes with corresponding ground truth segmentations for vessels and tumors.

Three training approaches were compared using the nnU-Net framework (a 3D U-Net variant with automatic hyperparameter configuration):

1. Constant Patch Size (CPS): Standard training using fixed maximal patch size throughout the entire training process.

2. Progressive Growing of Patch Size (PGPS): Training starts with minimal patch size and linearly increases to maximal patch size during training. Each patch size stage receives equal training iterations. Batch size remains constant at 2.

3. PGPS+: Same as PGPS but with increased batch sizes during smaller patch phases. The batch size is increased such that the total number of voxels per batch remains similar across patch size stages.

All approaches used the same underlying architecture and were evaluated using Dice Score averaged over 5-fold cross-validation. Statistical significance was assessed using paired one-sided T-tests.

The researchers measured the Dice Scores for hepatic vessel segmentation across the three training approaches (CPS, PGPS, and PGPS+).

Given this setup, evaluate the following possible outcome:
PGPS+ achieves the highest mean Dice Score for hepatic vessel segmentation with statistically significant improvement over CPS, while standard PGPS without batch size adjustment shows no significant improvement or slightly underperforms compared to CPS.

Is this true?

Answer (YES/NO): NO